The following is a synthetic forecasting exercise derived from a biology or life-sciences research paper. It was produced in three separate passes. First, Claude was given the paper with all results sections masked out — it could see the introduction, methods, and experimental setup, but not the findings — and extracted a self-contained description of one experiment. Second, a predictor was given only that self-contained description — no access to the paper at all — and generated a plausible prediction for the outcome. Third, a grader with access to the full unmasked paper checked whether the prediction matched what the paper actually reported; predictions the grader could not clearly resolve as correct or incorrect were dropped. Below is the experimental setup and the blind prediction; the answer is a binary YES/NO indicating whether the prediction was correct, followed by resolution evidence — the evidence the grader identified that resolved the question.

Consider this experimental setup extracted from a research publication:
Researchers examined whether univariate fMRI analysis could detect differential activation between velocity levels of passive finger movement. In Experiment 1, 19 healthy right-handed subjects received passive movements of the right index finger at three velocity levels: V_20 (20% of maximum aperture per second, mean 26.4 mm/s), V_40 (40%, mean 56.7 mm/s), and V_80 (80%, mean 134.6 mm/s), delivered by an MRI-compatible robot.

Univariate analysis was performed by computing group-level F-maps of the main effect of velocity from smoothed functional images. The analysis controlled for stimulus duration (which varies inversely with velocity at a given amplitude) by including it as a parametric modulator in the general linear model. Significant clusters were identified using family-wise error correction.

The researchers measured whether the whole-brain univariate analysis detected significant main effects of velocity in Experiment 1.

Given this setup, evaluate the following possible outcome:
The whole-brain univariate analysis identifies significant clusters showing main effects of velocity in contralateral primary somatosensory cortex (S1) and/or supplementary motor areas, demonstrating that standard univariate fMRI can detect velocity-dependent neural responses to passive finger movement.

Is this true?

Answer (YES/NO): NO